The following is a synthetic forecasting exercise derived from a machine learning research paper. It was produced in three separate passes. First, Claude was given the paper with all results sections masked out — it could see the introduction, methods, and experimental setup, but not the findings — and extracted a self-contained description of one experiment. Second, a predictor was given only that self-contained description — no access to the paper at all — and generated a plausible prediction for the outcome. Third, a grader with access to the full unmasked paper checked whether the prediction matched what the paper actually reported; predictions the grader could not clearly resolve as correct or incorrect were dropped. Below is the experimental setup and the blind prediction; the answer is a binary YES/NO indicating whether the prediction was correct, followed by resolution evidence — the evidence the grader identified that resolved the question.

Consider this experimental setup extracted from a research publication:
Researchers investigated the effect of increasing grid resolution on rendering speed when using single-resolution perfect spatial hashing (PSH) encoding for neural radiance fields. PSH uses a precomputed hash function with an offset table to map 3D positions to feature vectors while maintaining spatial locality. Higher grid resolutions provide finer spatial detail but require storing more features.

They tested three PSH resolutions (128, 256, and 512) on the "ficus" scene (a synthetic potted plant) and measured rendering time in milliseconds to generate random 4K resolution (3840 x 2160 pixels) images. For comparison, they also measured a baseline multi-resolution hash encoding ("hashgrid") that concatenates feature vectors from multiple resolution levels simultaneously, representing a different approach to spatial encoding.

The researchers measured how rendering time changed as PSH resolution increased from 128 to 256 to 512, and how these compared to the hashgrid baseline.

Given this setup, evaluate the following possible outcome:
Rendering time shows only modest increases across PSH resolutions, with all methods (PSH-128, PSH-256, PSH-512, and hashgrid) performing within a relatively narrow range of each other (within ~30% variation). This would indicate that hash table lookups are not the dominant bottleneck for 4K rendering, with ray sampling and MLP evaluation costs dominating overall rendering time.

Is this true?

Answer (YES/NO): YES